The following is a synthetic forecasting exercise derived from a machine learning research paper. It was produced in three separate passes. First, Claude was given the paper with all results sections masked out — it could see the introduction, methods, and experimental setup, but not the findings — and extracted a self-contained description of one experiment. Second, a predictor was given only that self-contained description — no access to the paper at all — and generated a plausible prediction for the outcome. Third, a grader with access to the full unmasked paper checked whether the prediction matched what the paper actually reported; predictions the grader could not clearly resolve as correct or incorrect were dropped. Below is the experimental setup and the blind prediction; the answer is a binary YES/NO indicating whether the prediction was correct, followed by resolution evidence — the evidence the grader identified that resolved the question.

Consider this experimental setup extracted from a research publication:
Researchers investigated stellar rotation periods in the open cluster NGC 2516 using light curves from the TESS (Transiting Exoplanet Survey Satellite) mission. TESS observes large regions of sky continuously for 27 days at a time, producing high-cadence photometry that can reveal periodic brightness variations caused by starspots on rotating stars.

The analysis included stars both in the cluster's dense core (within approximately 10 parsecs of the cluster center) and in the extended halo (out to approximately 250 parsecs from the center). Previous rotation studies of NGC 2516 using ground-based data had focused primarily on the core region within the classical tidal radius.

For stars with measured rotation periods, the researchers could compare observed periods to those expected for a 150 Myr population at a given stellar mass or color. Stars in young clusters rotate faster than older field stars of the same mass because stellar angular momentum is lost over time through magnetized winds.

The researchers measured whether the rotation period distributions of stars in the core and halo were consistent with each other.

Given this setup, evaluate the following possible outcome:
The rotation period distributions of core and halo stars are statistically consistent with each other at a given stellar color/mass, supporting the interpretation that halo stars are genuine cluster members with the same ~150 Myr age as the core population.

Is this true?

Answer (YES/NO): YES